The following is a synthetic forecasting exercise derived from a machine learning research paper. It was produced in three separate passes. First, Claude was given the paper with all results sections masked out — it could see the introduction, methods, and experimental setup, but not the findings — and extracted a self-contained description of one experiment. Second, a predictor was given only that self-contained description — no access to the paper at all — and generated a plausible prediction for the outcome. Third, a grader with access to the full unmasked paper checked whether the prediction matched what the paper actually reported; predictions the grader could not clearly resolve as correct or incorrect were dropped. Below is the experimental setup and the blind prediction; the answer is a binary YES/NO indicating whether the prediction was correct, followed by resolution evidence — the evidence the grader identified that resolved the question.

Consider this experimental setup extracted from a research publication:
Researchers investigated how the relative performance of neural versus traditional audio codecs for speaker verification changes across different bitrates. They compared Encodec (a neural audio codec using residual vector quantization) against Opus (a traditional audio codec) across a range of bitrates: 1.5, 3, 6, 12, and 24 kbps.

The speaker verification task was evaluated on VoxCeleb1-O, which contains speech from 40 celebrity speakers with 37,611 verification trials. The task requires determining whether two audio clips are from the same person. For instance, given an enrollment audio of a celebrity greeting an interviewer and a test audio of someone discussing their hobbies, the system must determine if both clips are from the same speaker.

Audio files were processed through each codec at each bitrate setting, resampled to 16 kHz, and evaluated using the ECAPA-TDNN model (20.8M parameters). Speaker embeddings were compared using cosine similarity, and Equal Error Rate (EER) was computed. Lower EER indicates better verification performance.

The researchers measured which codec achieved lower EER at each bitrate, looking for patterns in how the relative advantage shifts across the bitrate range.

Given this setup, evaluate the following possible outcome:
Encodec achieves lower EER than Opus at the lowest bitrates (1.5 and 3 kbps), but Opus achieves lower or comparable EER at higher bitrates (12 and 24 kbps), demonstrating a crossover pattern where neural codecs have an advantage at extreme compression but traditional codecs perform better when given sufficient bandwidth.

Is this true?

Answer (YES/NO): YES